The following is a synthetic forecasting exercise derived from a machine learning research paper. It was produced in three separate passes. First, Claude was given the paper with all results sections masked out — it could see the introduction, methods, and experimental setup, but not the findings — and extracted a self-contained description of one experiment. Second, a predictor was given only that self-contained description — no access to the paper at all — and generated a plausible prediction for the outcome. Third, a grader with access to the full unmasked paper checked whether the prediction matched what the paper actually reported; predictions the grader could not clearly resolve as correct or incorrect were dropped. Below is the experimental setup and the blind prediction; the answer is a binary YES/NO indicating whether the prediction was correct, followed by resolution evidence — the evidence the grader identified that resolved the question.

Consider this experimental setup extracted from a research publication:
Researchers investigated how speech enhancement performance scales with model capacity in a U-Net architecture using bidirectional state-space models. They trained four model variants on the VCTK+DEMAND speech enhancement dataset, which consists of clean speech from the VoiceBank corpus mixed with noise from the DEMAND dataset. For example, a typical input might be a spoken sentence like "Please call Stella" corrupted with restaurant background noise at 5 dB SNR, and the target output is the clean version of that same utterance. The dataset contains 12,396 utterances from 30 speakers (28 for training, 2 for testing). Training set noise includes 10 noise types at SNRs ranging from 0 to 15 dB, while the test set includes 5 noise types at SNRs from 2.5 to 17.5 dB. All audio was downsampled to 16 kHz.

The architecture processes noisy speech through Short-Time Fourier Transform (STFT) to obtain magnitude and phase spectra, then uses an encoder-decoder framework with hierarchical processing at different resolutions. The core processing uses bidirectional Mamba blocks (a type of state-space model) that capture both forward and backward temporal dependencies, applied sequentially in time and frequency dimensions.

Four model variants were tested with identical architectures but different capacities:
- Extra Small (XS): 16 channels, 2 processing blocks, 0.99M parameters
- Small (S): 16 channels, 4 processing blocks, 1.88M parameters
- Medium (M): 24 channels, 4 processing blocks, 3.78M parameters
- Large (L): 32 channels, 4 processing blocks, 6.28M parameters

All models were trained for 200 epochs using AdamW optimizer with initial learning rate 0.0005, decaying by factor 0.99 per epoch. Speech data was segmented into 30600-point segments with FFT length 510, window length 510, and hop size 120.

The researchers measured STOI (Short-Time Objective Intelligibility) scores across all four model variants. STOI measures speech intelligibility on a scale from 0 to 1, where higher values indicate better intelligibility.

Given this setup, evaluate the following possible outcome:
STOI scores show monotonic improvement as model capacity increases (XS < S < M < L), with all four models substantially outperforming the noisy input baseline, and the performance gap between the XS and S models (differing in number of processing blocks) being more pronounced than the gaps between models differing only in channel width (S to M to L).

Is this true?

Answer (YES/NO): NO